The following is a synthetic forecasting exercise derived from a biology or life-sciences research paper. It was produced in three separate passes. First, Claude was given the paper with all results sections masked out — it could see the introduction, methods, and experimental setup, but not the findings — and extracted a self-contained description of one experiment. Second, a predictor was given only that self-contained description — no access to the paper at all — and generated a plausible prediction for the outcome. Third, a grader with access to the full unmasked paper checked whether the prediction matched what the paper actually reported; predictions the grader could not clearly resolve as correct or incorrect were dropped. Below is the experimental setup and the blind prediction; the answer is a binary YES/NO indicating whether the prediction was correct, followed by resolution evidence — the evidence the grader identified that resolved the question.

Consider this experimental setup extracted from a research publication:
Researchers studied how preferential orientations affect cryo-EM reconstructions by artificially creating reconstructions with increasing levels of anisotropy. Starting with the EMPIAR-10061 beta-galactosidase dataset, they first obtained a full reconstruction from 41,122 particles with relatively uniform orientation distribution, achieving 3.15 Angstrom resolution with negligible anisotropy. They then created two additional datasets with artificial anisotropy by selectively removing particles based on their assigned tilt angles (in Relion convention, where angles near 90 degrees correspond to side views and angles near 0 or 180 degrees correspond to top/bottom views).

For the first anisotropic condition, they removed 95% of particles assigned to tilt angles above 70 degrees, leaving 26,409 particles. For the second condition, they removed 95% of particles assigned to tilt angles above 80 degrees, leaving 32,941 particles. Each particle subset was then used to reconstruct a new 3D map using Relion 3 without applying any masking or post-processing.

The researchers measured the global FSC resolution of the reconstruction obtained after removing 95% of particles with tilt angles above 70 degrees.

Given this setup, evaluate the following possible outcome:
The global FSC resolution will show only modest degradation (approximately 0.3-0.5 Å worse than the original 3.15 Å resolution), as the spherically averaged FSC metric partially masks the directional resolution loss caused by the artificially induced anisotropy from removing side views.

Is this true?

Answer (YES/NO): NO